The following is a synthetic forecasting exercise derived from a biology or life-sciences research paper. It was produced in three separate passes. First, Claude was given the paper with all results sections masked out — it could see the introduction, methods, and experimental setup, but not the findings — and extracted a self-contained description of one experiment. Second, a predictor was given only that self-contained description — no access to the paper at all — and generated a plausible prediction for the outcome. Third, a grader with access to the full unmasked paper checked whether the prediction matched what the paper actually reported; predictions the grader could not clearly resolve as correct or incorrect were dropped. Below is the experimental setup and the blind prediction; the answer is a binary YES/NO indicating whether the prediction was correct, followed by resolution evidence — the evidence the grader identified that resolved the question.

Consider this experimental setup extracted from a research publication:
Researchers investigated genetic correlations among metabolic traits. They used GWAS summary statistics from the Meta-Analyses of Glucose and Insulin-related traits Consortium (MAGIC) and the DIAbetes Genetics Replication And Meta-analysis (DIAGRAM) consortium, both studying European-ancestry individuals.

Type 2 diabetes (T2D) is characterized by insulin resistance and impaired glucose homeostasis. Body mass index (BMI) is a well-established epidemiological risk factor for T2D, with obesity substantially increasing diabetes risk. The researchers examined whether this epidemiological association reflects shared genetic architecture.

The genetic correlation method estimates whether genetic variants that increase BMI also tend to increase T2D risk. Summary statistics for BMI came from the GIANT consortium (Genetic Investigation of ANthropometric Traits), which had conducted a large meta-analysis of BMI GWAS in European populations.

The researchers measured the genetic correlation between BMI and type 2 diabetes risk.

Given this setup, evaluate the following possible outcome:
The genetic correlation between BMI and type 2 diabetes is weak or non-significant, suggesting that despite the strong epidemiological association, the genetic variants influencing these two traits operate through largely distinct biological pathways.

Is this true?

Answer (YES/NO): NO